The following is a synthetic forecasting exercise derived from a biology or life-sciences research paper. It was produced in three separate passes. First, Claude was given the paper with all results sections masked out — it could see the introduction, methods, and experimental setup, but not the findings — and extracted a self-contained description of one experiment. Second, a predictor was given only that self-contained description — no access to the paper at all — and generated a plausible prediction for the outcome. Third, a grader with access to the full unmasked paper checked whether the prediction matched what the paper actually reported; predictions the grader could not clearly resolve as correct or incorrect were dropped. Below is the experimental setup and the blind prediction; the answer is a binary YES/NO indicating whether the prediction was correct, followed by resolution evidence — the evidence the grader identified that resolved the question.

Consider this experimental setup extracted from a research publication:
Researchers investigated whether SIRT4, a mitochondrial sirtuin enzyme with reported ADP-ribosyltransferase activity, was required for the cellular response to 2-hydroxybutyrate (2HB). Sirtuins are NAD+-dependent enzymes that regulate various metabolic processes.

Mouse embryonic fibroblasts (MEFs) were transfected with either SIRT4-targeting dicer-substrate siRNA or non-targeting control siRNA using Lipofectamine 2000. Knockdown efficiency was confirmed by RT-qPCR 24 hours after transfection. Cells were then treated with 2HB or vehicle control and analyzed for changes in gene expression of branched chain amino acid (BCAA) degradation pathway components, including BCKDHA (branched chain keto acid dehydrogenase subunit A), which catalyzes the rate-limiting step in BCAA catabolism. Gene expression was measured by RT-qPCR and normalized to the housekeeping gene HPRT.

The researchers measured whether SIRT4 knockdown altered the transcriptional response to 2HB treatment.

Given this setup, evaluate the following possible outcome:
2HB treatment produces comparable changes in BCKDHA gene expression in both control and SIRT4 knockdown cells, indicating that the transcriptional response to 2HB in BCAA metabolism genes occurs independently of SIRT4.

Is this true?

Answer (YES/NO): NO